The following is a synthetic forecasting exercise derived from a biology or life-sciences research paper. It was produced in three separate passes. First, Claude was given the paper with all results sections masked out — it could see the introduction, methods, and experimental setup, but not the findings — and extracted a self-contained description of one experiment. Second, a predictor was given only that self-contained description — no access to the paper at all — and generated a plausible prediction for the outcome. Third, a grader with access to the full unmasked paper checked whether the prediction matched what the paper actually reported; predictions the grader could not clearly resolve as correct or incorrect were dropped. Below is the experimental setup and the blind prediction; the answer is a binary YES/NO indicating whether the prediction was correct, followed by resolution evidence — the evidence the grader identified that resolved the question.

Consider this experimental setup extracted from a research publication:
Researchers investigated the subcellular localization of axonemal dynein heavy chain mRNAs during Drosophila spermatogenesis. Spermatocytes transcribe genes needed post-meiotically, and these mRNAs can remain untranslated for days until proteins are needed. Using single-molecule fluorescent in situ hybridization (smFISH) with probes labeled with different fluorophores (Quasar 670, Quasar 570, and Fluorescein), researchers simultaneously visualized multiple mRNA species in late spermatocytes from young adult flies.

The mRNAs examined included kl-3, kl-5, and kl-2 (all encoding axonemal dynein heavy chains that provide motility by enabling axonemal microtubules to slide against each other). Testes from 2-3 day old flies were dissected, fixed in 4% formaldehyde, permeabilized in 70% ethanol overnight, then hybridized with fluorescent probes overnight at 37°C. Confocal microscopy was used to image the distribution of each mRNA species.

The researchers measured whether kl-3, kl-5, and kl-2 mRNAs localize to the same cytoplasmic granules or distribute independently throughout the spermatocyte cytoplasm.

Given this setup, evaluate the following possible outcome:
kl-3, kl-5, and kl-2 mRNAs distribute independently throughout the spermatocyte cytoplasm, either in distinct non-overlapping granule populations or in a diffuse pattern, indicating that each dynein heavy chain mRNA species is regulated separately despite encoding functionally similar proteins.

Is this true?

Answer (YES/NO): NO